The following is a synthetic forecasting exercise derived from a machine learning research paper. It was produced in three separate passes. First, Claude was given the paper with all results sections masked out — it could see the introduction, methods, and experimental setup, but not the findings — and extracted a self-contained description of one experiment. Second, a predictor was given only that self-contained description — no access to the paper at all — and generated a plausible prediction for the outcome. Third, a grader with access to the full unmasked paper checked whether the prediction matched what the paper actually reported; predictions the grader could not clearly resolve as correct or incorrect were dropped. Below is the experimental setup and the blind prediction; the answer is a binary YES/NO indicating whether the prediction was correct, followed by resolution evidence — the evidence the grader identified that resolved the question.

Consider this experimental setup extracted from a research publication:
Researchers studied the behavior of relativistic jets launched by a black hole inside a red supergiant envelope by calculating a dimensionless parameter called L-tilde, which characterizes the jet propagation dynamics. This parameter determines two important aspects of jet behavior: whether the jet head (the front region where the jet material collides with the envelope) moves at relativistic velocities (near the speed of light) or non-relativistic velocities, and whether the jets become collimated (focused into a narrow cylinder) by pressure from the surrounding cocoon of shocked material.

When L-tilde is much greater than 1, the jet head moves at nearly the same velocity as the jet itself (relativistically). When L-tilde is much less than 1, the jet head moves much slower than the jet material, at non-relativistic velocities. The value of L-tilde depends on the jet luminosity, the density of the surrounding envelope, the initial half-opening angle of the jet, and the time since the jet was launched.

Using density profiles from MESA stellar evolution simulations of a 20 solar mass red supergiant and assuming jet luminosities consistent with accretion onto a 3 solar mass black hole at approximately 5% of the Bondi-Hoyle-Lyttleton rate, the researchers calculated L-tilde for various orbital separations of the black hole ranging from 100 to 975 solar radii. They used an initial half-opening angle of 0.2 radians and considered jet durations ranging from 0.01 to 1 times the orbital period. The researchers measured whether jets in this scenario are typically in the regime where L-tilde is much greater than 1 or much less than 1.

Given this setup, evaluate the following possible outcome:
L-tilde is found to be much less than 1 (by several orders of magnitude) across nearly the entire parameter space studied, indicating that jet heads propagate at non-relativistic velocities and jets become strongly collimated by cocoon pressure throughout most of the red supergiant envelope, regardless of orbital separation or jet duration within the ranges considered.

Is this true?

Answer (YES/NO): YES